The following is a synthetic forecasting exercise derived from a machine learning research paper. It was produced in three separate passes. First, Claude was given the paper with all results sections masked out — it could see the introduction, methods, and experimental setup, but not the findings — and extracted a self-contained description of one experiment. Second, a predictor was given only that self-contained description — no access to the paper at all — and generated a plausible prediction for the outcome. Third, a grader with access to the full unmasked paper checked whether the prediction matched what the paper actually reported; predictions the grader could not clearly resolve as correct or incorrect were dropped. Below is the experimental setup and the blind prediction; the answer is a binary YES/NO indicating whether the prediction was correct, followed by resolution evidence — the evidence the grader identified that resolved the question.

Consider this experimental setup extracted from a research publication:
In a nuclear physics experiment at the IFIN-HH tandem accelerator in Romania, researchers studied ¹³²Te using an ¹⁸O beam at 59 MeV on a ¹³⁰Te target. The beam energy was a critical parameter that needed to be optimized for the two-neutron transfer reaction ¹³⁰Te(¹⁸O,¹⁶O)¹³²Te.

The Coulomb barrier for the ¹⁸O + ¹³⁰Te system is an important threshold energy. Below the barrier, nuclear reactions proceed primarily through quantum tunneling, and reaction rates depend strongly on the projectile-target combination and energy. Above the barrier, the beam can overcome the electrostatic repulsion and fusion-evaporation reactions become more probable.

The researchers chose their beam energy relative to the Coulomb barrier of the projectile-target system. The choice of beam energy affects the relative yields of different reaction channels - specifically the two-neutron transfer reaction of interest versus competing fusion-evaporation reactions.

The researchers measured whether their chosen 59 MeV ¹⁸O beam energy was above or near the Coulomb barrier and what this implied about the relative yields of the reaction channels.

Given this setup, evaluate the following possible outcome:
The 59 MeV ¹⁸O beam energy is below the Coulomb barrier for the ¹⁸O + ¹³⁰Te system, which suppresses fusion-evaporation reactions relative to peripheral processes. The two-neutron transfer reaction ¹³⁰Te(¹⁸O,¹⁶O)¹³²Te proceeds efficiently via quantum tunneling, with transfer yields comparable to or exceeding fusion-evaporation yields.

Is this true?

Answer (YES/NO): NO